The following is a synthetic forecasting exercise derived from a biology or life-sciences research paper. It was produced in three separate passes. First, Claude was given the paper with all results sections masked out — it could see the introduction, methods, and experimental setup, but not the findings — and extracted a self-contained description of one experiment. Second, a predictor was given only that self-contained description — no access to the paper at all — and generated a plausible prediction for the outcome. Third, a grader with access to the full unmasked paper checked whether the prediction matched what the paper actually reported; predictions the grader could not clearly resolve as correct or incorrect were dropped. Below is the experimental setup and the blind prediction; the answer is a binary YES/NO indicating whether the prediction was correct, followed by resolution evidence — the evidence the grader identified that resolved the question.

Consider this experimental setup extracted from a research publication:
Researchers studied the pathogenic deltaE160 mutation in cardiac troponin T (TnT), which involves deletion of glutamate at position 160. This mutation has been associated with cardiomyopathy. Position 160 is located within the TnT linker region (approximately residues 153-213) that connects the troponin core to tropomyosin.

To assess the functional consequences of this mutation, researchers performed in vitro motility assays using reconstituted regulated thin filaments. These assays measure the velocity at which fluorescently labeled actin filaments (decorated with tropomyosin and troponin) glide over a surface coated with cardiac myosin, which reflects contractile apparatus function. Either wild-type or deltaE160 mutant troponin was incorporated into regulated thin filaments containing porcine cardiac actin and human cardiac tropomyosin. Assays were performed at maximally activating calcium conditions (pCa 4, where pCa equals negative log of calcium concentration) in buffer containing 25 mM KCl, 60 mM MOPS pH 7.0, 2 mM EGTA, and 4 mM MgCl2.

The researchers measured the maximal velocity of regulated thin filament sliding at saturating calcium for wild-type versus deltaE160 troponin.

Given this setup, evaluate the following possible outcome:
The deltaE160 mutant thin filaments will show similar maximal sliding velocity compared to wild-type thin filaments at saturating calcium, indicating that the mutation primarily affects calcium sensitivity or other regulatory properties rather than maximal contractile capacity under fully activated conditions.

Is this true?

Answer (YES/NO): NO